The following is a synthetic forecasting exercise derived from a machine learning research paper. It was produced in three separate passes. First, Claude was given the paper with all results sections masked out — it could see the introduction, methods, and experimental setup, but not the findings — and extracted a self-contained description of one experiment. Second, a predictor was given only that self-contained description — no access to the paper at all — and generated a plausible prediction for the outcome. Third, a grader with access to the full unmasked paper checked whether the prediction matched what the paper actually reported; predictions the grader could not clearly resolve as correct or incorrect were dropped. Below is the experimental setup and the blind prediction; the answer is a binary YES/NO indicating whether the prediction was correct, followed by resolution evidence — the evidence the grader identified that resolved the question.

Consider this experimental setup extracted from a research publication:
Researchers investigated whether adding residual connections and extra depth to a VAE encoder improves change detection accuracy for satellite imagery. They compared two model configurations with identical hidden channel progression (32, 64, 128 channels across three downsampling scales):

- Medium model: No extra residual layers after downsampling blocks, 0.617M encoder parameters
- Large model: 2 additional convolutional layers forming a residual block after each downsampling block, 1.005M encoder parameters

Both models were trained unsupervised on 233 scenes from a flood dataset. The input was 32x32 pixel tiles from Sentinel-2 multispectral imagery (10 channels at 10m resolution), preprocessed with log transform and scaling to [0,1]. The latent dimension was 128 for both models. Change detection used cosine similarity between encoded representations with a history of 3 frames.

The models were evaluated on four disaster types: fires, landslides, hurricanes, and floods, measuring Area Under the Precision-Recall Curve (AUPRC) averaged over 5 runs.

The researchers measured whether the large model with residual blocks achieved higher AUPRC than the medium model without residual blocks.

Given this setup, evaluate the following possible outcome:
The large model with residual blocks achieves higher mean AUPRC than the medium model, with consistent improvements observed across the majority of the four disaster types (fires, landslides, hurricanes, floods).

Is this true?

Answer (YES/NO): NO